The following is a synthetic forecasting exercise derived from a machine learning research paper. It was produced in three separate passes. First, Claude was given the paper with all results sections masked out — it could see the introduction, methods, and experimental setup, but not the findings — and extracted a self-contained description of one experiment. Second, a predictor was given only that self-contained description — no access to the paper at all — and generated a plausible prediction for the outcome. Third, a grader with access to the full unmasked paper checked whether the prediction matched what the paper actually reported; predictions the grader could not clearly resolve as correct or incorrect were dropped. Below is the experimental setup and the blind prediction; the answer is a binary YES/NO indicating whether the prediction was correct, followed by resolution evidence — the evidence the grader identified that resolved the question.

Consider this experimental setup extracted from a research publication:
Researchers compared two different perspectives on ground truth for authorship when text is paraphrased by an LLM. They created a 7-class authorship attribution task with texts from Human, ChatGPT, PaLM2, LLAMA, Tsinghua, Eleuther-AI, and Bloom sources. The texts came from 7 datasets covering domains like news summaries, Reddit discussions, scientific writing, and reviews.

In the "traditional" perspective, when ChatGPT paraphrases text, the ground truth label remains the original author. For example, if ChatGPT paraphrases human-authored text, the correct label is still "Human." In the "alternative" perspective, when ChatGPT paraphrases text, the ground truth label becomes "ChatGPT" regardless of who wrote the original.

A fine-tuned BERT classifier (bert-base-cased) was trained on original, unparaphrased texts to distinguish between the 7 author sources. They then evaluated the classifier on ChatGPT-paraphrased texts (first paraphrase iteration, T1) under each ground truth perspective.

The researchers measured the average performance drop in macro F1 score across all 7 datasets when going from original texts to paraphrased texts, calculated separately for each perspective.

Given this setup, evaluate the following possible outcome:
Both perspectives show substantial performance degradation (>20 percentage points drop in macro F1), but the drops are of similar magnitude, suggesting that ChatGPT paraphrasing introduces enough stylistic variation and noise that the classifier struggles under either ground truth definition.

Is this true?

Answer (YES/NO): NO